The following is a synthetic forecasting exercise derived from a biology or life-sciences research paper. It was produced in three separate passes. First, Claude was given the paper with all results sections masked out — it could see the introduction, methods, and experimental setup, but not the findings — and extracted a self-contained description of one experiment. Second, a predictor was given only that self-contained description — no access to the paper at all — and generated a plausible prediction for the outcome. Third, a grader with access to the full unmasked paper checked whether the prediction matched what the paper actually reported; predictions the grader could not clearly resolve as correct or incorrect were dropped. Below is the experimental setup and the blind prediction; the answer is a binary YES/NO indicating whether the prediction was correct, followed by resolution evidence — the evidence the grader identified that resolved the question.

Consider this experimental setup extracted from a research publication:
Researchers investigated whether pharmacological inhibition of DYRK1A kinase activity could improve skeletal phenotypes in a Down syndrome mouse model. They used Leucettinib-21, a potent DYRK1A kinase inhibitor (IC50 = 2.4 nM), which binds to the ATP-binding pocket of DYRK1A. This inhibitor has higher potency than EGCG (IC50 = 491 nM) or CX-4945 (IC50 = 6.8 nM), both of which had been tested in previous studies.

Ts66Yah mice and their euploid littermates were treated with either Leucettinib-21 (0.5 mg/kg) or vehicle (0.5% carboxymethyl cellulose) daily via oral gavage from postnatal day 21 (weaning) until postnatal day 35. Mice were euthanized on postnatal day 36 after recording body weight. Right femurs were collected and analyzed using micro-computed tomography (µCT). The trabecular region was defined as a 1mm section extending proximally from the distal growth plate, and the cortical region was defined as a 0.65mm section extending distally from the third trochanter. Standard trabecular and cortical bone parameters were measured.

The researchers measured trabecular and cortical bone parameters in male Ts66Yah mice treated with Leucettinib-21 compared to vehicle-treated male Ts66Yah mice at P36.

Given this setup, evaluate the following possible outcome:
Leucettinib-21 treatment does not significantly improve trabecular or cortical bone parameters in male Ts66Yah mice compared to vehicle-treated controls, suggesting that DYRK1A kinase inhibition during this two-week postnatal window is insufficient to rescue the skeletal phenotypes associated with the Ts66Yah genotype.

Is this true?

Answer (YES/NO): YES